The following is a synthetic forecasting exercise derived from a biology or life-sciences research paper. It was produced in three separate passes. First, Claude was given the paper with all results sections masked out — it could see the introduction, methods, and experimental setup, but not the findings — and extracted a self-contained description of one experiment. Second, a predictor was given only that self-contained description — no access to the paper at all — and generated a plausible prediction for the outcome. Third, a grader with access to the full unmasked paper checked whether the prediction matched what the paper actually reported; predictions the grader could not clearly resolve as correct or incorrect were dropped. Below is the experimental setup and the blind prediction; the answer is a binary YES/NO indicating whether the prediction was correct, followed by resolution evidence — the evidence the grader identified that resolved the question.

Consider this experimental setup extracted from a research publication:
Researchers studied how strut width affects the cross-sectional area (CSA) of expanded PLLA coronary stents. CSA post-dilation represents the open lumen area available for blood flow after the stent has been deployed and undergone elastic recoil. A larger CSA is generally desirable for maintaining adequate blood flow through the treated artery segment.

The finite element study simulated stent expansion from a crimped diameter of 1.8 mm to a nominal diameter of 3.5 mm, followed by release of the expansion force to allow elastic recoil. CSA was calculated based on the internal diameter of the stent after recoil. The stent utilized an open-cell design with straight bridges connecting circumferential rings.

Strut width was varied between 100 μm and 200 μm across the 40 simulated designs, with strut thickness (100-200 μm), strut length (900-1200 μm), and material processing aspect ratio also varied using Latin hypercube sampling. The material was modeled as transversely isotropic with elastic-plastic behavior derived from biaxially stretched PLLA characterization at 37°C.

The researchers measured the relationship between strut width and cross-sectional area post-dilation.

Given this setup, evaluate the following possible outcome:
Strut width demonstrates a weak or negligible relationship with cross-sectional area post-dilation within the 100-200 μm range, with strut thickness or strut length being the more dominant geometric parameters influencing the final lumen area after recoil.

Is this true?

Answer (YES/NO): NO